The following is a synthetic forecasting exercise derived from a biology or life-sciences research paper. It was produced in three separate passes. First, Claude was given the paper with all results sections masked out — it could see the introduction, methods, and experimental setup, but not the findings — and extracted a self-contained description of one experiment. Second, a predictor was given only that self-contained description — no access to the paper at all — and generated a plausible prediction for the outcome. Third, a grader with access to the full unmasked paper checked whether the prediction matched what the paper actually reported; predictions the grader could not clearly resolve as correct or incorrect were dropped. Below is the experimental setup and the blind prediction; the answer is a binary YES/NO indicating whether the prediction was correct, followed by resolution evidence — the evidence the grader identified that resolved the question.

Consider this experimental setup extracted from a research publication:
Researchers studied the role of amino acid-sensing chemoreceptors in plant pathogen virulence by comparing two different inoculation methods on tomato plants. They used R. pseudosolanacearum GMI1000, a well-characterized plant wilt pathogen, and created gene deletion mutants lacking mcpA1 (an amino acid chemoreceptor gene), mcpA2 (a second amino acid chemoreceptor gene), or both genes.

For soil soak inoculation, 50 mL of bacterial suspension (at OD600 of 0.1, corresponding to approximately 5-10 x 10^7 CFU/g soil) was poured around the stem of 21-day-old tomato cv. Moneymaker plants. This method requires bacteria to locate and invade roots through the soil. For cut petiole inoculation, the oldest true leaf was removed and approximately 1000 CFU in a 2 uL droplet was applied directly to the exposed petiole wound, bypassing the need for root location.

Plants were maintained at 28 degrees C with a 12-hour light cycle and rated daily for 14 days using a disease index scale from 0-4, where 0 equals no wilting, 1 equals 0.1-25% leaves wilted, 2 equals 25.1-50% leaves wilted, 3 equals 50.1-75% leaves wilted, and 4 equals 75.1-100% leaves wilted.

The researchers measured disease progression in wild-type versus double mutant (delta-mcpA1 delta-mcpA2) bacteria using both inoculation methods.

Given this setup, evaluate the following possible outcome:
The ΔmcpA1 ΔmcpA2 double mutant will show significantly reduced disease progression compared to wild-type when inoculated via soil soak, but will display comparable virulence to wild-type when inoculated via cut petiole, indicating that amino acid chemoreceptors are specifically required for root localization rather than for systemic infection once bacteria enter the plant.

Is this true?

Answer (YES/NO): YES